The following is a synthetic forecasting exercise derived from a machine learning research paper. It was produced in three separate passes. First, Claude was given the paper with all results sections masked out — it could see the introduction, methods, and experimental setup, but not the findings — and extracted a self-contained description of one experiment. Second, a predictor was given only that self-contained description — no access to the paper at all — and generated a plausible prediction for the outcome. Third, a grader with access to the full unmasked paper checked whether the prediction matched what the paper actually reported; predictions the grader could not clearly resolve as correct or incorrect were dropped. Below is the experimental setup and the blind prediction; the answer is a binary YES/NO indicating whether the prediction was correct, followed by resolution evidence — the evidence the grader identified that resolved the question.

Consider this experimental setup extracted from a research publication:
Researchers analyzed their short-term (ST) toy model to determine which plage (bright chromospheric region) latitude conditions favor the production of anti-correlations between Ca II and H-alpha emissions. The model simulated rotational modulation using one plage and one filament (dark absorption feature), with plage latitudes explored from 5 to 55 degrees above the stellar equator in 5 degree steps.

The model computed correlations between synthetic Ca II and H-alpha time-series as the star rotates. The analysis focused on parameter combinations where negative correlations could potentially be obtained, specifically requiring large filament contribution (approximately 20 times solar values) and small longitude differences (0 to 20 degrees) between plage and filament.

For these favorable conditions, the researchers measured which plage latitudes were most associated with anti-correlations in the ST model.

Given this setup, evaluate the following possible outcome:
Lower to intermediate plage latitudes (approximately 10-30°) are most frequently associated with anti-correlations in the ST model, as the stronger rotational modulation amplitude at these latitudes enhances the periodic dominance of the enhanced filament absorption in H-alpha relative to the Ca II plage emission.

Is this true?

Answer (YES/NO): YES